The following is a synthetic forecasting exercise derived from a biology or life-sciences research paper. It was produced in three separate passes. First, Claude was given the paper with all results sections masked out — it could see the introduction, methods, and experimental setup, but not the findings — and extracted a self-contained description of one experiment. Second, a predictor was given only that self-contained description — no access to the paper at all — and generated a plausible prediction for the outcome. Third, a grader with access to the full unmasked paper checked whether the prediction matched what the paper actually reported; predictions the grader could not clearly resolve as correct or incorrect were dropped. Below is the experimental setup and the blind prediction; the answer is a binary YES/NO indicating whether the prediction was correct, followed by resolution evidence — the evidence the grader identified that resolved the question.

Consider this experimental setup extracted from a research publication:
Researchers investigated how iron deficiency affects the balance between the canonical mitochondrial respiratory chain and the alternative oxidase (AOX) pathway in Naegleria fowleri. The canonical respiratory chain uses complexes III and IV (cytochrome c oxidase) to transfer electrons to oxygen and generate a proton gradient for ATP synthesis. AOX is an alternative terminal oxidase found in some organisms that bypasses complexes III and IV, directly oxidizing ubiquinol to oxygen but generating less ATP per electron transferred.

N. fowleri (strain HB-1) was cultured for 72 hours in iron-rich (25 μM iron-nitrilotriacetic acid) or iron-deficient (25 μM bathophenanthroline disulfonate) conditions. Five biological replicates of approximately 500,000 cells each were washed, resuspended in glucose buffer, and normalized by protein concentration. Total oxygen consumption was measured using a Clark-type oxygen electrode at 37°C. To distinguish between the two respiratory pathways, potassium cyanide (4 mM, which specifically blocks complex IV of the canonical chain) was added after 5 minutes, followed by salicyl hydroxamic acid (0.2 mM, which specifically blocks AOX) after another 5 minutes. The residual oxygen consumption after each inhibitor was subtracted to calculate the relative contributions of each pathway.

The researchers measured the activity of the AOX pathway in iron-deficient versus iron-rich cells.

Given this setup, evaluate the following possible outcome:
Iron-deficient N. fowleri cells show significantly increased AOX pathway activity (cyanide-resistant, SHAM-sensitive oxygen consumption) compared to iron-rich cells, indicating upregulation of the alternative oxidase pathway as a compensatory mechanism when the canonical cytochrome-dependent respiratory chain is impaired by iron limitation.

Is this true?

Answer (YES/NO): YES